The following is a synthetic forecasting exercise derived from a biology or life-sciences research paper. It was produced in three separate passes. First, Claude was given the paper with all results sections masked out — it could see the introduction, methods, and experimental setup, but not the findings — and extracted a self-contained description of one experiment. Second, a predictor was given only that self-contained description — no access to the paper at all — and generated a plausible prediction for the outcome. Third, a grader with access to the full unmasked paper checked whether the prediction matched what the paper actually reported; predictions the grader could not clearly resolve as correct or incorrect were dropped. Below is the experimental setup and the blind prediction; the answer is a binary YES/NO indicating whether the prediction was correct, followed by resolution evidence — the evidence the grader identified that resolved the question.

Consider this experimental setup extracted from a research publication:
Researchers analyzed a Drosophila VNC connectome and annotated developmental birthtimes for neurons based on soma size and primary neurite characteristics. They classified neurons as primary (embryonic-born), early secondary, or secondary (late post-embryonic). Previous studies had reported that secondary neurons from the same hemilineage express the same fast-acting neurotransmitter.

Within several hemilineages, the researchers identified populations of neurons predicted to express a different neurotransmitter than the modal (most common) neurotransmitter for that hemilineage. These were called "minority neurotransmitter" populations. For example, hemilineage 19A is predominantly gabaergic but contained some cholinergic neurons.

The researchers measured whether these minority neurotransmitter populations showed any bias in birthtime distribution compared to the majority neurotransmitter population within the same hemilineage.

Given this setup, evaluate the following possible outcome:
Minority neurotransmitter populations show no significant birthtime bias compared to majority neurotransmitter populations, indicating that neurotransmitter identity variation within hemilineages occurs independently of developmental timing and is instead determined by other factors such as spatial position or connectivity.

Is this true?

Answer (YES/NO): NO